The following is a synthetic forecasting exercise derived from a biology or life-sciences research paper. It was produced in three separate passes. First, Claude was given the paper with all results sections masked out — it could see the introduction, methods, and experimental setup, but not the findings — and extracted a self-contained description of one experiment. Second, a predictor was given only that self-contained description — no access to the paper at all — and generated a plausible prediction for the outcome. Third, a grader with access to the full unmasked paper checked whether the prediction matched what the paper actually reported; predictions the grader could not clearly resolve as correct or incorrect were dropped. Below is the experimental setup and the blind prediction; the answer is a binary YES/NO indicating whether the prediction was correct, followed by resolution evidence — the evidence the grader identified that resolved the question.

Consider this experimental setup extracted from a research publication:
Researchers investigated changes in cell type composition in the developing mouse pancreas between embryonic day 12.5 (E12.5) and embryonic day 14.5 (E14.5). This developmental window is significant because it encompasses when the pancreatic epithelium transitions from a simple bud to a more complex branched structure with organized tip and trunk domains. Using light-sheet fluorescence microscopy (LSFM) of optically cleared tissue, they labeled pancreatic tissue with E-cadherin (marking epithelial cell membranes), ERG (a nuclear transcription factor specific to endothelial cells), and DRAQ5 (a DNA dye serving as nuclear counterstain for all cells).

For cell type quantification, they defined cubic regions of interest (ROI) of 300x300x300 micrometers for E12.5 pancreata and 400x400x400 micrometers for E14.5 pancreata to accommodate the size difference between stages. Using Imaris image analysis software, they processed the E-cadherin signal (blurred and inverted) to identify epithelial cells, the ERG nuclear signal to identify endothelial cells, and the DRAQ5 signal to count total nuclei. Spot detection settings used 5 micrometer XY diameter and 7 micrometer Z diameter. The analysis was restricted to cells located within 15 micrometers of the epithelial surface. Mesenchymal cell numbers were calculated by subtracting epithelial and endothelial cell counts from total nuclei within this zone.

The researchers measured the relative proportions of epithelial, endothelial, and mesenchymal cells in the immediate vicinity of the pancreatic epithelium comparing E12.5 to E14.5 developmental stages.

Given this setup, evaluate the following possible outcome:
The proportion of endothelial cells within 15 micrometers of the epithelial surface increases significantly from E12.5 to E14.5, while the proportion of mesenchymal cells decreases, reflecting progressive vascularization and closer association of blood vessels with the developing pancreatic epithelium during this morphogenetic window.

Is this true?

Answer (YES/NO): NO